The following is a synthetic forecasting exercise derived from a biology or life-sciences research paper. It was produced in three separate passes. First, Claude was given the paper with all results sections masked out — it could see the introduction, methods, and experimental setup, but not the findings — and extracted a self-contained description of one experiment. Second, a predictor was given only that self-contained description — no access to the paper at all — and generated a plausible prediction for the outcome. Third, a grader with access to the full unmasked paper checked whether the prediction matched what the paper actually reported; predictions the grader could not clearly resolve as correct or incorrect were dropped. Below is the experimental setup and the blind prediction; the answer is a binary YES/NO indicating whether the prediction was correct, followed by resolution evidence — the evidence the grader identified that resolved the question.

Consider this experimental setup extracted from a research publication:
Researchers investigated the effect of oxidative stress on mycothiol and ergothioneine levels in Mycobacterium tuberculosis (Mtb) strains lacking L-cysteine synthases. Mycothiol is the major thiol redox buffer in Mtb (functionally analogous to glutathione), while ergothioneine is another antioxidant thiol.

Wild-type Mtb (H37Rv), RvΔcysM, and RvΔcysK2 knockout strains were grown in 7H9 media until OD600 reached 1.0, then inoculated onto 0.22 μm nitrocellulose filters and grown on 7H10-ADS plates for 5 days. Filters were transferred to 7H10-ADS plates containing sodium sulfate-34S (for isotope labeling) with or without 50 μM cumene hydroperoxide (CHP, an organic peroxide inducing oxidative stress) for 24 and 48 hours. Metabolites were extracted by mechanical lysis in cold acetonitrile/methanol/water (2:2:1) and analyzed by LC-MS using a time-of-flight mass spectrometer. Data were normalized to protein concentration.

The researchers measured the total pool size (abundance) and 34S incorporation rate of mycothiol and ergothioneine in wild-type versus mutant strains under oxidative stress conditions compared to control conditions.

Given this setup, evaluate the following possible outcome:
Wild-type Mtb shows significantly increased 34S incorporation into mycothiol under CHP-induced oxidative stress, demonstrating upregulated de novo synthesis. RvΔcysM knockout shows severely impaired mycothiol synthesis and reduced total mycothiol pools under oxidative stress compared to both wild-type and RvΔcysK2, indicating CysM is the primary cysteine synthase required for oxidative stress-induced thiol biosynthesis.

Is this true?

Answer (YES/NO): NO